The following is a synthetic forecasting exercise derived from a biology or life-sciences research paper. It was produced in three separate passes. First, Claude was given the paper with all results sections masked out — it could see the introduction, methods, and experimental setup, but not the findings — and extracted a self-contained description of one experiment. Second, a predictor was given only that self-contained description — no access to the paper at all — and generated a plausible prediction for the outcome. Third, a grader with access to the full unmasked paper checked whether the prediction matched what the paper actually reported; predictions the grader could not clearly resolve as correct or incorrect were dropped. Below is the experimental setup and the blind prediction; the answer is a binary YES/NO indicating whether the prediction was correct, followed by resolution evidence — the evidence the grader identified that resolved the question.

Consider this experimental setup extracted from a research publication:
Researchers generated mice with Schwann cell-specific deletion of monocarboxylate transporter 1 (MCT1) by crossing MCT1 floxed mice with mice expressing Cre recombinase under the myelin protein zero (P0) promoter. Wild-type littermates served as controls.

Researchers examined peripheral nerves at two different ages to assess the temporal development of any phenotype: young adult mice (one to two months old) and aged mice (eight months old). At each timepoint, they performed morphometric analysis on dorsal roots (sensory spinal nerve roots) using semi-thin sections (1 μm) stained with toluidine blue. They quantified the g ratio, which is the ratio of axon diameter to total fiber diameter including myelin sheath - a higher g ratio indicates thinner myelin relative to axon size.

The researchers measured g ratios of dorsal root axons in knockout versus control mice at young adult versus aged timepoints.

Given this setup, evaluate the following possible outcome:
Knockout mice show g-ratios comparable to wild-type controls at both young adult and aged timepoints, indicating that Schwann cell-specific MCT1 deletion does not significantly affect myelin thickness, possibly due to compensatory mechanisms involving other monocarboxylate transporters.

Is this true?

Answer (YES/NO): NO